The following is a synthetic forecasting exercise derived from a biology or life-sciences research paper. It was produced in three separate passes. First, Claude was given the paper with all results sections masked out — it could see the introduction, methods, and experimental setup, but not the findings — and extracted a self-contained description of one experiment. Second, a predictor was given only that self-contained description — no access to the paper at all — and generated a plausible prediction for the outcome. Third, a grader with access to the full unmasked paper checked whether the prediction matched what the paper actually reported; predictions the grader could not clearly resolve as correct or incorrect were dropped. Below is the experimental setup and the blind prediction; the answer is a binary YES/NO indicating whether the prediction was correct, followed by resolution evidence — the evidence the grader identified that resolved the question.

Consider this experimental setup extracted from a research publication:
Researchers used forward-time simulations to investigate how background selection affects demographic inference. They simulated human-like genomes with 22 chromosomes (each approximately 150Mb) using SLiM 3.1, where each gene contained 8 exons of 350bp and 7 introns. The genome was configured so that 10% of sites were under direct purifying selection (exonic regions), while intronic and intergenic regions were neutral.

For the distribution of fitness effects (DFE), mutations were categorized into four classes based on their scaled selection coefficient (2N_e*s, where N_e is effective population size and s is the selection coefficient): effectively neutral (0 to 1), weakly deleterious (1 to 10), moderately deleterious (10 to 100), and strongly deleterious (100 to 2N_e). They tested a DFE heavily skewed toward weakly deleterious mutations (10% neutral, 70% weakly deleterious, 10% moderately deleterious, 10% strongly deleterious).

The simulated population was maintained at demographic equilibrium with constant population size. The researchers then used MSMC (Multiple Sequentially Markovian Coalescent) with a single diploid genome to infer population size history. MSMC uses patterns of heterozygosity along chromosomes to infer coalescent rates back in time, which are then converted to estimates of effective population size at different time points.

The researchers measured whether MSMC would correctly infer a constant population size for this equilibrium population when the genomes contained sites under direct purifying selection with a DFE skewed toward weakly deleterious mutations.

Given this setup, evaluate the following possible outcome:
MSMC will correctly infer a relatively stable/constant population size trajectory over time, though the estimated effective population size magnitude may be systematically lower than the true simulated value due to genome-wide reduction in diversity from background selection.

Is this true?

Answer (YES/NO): NO